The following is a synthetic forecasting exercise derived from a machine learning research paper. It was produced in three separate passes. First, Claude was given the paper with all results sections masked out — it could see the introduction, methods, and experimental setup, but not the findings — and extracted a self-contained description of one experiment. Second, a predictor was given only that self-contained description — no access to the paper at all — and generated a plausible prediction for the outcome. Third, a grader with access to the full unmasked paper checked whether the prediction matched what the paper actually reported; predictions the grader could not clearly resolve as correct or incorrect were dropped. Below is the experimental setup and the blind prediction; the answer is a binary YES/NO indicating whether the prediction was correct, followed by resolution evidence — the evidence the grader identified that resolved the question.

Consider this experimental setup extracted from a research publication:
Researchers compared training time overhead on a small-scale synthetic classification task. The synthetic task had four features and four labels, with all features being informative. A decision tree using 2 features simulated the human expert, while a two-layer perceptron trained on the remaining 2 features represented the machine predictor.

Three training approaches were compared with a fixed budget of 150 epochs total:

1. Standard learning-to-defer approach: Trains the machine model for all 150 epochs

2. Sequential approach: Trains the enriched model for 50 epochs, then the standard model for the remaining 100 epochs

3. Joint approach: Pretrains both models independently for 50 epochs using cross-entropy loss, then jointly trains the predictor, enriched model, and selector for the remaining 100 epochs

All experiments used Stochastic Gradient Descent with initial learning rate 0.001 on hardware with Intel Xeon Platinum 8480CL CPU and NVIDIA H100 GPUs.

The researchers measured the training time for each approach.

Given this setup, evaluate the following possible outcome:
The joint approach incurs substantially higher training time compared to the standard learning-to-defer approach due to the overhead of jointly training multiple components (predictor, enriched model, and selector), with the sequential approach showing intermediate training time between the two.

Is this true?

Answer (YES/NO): YES